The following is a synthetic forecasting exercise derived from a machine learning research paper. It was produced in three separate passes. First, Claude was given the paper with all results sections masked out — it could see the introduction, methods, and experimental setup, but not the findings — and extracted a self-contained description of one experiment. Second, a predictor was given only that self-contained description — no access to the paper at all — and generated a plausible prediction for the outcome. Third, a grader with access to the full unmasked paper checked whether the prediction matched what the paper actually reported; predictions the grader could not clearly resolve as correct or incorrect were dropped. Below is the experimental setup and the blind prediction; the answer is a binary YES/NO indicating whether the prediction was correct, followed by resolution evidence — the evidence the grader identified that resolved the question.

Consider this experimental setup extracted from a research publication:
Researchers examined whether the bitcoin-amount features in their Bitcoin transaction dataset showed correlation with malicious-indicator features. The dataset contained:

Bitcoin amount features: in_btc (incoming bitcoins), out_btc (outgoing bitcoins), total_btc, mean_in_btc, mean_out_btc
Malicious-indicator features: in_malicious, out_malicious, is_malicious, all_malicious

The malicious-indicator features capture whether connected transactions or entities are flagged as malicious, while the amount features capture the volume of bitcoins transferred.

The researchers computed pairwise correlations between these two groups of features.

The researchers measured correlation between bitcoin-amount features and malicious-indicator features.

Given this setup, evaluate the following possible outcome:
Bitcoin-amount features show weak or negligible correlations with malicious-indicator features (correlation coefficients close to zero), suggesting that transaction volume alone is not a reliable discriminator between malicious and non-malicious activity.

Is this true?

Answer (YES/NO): NO